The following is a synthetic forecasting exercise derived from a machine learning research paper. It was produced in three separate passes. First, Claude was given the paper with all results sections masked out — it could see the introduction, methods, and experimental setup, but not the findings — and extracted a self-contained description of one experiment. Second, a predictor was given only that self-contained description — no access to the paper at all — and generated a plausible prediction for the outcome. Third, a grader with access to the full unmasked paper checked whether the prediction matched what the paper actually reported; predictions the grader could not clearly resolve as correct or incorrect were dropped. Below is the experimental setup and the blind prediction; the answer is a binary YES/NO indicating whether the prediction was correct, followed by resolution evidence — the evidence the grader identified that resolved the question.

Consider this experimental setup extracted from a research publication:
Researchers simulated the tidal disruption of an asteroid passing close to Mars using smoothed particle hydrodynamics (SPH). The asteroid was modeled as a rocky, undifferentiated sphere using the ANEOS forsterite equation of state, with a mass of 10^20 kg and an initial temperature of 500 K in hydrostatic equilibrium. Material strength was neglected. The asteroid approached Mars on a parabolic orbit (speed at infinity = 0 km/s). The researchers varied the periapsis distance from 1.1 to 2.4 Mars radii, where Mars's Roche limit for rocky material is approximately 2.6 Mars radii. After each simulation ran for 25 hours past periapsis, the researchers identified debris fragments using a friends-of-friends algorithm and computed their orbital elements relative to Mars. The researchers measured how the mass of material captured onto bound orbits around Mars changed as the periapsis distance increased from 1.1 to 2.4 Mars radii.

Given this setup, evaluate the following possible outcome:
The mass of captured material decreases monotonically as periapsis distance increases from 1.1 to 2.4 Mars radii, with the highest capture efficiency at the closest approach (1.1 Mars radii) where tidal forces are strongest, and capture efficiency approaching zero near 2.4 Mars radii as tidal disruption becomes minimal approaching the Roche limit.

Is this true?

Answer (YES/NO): NO